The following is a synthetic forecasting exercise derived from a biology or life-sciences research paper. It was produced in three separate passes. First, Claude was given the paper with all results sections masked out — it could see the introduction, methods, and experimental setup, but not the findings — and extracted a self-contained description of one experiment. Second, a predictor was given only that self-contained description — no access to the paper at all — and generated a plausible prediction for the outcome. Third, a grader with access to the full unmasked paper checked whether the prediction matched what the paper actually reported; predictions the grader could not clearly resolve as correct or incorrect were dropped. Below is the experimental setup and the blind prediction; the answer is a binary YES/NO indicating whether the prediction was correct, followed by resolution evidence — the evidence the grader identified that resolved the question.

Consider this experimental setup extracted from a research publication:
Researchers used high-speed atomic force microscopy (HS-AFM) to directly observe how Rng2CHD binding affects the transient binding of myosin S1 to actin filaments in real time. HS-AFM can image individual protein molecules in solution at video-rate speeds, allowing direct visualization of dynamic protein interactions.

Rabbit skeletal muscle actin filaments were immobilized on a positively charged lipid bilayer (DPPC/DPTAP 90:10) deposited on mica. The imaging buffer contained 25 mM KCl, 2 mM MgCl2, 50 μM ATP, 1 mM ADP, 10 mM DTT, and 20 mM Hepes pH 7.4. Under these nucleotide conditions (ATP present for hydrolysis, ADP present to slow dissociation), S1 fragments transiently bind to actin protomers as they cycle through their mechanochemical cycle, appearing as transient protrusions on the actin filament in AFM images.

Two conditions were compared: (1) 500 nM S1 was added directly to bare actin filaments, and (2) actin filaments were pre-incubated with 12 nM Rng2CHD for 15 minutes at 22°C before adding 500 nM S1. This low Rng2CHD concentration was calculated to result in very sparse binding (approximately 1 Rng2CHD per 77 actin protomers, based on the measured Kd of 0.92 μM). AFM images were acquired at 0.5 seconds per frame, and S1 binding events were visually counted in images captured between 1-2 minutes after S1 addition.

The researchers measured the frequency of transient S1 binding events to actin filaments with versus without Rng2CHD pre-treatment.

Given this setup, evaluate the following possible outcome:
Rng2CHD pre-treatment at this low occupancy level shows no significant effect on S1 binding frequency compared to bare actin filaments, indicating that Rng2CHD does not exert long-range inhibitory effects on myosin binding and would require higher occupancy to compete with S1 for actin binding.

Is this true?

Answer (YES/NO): NO